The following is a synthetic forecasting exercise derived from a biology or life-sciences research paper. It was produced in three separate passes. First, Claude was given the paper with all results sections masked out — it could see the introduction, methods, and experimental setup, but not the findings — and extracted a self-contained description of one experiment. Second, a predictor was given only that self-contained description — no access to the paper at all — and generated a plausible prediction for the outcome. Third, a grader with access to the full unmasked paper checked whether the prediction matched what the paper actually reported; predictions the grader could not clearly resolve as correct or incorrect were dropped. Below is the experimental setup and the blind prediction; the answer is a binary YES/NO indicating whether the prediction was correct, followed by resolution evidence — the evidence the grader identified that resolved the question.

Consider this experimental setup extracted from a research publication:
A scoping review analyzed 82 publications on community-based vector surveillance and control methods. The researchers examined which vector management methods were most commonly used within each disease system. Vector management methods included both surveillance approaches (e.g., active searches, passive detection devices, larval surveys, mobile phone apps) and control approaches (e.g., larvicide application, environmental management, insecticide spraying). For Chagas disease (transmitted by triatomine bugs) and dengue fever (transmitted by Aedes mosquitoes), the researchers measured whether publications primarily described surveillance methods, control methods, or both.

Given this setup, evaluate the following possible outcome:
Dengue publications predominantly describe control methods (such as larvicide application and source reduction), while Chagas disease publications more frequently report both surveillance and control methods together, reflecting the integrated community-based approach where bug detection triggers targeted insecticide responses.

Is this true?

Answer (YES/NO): NO